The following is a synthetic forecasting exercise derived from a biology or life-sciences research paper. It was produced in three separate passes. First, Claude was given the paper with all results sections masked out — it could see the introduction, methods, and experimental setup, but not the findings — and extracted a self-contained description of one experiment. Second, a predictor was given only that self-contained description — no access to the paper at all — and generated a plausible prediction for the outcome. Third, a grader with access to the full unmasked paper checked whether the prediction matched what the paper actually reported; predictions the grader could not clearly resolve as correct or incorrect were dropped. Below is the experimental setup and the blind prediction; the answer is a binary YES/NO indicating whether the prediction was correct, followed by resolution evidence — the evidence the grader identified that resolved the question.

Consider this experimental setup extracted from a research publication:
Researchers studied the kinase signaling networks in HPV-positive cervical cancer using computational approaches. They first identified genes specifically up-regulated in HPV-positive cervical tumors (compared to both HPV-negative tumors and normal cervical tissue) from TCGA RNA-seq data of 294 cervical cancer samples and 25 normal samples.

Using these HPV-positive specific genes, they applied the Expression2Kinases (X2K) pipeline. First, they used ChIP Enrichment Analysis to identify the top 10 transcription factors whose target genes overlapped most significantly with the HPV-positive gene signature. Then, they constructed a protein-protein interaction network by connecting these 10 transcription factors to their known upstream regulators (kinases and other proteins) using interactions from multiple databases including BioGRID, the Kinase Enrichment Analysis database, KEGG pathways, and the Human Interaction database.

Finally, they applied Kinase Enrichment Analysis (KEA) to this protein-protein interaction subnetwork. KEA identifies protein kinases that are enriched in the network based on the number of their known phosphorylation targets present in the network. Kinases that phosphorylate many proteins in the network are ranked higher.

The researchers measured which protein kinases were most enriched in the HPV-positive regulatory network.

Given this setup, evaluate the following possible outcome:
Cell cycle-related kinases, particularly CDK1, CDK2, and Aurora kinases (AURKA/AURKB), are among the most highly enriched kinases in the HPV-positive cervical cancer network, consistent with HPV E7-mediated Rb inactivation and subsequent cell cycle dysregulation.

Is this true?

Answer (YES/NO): NO